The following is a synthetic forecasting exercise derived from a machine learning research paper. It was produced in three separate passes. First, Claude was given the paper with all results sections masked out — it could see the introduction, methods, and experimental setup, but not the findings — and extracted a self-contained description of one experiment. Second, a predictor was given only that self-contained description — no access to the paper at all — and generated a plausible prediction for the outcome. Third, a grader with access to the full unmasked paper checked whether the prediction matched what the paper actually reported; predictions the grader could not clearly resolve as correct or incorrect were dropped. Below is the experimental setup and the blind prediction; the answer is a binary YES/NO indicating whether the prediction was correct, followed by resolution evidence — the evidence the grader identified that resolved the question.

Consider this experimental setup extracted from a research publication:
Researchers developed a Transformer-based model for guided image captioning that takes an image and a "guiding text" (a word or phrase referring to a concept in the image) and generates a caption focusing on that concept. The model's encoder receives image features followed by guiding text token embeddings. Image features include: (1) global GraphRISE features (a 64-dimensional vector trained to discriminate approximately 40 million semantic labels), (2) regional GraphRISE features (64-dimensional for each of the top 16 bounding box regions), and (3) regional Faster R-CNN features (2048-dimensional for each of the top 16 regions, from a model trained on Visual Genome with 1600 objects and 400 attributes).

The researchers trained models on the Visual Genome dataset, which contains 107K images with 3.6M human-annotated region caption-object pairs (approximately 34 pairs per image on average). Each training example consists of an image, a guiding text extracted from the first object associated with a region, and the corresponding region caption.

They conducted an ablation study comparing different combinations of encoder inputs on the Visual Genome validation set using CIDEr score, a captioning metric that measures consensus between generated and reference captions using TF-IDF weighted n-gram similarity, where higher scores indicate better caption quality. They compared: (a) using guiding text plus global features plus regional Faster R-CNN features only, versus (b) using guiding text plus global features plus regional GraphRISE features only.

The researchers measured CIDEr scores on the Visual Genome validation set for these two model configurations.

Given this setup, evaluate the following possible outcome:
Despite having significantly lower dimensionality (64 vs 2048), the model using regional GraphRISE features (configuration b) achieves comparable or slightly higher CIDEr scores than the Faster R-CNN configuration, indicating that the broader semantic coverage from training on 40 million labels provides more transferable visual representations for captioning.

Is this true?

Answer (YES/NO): NO